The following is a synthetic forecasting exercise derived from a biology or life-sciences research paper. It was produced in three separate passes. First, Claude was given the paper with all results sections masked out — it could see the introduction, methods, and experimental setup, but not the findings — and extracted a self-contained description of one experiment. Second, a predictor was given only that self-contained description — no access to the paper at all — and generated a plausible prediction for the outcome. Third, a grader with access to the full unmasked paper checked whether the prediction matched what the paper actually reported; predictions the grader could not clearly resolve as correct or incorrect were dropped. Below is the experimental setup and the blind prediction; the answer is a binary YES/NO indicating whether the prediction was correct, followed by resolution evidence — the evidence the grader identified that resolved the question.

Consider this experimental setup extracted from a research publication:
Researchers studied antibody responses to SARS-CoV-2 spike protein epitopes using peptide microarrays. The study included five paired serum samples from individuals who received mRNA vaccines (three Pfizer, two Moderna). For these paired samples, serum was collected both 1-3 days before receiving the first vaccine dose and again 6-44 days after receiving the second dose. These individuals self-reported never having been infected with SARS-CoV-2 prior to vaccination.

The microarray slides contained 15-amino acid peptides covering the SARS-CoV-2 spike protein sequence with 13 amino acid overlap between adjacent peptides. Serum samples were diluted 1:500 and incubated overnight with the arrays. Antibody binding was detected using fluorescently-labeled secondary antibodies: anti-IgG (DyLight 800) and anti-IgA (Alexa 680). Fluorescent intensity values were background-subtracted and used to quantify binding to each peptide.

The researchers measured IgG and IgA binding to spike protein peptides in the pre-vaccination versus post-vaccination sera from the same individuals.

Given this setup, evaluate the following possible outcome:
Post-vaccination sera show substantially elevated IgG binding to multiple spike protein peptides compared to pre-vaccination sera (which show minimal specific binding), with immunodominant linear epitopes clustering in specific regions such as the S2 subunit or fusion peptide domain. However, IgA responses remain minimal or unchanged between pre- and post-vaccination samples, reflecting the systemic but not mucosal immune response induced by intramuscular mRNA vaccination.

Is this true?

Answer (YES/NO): NO